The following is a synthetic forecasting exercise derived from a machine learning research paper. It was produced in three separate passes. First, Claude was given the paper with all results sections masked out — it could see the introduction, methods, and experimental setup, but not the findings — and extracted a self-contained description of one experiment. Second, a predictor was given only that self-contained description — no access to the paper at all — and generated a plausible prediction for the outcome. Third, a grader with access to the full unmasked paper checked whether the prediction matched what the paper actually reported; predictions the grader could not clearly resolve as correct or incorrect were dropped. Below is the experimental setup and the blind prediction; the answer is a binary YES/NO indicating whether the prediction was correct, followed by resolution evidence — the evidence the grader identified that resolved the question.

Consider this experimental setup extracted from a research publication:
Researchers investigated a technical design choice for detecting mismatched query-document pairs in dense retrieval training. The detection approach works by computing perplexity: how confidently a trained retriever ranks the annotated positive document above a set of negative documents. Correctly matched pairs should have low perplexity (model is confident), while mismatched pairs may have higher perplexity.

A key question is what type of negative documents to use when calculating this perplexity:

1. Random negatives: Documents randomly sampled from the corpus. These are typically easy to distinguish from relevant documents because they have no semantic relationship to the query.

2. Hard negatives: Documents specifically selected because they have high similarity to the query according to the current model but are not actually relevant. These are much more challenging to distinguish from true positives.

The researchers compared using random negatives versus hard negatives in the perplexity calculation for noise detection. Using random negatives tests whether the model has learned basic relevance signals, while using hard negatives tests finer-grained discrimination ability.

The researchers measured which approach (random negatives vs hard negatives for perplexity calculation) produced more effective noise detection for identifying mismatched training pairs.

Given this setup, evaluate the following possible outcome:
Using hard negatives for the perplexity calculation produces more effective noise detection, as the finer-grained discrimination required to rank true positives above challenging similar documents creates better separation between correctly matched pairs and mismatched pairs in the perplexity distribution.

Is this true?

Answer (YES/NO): NO